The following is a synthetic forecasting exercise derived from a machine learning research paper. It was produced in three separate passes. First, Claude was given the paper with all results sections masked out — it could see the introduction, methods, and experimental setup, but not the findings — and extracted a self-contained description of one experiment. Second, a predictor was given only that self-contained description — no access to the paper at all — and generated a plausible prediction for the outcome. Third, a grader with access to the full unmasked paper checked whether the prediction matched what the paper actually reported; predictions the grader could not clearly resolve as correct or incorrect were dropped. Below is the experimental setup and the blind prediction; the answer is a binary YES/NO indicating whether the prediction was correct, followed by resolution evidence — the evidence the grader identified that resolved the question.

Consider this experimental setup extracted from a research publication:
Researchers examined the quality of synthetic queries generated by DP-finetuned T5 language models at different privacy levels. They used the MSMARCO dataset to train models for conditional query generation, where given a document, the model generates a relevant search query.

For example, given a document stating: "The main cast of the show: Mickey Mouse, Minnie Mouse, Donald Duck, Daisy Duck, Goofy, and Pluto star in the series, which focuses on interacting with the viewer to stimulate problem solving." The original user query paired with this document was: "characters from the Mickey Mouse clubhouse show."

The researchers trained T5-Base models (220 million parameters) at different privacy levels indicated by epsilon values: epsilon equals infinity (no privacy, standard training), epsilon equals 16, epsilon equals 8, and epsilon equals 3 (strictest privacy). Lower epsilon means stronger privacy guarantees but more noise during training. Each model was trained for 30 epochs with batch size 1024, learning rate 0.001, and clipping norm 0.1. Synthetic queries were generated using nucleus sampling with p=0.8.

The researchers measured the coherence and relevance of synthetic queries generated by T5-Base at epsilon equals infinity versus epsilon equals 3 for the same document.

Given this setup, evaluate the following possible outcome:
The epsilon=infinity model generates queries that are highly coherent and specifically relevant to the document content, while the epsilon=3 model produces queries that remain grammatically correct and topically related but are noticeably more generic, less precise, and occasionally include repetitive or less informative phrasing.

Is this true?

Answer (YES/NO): NO